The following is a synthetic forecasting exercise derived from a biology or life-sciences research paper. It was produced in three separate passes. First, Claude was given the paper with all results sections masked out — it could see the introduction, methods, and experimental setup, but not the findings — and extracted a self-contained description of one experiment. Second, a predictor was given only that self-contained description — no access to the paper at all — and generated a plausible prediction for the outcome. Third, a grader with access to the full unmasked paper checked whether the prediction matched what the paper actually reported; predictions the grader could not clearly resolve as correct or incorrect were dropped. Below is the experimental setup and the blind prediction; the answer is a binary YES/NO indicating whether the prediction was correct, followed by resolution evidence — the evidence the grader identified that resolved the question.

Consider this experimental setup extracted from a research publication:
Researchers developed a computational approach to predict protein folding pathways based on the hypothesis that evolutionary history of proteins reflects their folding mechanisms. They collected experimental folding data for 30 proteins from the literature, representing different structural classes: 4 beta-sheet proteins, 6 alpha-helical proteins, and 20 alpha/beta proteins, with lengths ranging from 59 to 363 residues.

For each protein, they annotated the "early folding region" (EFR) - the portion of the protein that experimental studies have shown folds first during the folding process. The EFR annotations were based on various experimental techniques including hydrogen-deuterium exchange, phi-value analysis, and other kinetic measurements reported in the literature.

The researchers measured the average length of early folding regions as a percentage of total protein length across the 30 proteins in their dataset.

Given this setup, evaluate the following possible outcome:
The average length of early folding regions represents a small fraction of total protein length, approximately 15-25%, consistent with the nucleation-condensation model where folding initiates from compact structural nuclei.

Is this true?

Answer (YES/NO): NO